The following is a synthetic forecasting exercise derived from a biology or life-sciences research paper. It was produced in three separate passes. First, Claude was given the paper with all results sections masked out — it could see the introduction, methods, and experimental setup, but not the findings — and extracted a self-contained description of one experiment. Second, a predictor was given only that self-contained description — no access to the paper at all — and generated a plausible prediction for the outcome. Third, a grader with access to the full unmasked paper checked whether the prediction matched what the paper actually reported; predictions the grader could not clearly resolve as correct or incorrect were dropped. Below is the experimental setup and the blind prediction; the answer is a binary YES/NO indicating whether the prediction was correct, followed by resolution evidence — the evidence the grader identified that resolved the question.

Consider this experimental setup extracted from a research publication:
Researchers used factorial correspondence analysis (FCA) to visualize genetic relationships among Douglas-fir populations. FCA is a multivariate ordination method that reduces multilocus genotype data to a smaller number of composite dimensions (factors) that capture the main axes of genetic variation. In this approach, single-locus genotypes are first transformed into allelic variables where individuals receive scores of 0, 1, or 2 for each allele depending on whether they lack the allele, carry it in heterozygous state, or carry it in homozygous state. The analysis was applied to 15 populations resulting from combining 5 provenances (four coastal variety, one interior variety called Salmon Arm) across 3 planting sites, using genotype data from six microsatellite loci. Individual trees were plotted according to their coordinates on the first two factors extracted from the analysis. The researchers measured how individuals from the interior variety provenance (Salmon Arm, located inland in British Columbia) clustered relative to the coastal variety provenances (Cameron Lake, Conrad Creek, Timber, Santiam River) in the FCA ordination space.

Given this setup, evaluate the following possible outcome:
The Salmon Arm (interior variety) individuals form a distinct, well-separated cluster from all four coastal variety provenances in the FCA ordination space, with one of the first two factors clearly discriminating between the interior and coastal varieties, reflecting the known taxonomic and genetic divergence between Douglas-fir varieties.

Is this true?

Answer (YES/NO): YES